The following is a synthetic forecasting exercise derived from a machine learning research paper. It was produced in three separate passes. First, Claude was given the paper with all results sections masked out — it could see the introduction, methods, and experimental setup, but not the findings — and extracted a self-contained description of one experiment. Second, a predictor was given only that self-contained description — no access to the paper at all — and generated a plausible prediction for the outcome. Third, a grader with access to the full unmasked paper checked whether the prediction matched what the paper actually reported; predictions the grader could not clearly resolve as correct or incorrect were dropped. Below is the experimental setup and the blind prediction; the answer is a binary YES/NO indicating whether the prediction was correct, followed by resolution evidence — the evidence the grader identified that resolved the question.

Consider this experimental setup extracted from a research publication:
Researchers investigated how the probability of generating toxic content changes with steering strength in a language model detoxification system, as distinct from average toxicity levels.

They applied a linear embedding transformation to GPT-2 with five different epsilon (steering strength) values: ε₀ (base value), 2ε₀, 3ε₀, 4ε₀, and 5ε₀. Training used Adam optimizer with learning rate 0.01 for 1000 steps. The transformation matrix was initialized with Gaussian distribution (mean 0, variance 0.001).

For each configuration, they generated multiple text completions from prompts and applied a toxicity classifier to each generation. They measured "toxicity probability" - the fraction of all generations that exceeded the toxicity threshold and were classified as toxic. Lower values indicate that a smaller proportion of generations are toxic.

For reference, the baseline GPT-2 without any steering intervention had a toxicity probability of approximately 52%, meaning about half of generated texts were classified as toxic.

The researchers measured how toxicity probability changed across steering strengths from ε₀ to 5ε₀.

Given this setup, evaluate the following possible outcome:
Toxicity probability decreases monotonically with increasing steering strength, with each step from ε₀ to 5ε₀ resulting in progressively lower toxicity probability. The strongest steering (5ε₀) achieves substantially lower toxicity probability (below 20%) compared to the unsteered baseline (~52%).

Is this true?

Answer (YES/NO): YES